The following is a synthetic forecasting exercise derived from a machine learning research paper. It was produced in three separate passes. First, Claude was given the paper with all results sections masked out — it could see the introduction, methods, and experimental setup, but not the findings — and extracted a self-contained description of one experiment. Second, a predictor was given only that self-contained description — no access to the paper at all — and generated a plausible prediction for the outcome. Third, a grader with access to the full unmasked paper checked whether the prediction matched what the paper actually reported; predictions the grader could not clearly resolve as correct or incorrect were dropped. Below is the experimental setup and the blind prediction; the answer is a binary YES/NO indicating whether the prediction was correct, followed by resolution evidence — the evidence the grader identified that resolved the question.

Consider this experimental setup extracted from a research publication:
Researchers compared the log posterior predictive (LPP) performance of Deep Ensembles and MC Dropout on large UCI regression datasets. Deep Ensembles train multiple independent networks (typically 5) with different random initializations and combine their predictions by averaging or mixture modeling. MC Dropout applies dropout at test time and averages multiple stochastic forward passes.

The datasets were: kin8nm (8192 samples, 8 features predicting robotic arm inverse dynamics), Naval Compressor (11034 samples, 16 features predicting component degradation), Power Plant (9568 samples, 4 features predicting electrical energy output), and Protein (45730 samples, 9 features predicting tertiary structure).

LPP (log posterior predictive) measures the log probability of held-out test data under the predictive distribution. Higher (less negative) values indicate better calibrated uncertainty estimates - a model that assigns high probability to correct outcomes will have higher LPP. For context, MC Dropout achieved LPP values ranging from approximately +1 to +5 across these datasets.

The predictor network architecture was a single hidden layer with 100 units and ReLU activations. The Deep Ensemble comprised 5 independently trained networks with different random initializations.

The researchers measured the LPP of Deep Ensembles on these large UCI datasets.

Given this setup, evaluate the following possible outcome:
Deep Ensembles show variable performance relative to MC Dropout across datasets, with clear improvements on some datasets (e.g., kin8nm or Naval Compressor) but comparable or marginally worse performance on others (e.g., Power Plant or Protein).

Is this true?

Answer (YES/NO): NO